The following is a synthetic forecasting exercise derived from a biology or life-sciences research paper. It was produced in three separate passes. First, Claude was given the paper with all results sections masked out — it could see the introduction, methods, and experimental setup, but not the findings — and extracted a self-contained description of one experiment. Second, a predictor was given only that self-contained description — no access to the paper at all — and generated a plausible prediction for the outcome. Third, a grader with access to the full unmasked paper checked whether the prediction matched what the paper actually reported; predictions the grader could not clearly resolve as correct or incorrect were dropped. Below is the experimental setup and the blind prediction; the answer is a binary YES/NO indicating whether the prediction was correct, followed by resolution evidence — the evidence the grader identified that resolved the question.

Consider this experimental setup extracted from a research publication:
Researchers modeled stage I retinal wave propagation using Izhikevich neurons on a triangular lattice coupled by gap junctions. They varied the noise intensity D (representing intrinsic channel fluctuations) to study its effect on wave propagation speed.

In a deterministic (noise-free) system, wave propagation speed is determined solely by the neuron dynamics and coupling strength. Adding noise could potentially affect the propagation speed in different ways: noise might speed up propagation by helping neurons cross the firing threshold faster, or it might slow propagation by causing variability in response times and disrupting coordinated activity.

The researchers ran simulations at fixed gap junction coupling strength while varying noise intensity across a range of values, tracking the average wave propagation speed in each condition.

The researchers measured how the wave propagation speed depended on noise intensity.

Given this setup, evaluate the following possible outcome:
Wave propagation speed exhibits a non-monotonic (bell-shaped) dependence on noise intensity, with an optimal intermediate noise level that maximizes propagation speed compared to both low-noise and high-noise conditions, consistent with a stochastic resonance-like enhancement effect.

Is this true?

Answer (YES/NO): NO